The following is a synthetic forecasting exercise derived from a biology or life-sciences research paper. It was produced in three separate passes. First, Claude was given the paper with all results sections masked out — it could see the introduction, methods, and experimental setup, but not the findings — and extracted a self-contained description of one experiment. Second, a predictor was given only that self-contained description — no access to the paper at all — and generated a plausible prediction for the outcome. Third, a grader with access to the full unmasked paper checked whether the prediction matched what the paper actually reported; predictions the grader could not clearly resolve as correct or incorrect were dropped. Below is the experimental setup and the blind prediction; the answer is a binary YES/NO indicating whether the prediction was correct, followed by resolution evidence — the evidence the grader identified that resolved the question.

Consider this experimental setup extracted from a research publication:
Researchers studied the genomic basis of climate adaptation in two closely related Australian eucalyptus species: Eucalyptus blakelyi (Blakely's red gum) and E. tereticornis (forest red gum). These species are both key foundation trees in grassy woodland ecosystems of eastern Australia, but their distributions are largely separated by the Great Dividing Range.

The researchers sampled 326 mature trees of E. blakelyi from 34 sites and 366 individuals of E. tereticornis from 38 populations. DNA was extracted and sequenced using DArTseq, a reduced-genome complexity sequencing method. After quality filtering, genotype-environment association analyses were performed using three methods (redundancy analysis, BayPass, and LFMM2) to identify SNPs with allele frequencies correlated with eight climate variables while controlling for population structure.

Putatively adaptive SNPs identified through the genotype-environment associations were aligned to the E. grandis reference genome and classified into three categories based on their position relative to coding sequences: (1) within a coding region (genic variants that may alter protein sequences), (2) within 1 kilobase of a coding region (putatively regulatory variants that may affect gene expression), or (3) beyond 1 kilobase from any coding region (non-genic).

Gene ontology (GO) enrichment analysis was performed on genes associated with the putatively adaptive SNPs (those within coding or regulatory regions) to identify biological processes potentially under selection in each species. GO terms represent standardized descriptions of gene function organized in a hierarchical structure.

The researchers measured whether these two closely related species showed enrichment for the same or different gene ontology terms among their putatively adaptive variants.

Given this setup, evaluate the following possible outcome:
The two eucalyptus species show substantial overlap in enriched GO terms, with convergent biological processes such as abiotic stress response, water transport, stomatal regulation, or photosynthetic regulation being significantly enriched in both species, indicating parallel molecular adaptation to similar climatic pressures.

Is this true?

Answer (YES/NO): NO